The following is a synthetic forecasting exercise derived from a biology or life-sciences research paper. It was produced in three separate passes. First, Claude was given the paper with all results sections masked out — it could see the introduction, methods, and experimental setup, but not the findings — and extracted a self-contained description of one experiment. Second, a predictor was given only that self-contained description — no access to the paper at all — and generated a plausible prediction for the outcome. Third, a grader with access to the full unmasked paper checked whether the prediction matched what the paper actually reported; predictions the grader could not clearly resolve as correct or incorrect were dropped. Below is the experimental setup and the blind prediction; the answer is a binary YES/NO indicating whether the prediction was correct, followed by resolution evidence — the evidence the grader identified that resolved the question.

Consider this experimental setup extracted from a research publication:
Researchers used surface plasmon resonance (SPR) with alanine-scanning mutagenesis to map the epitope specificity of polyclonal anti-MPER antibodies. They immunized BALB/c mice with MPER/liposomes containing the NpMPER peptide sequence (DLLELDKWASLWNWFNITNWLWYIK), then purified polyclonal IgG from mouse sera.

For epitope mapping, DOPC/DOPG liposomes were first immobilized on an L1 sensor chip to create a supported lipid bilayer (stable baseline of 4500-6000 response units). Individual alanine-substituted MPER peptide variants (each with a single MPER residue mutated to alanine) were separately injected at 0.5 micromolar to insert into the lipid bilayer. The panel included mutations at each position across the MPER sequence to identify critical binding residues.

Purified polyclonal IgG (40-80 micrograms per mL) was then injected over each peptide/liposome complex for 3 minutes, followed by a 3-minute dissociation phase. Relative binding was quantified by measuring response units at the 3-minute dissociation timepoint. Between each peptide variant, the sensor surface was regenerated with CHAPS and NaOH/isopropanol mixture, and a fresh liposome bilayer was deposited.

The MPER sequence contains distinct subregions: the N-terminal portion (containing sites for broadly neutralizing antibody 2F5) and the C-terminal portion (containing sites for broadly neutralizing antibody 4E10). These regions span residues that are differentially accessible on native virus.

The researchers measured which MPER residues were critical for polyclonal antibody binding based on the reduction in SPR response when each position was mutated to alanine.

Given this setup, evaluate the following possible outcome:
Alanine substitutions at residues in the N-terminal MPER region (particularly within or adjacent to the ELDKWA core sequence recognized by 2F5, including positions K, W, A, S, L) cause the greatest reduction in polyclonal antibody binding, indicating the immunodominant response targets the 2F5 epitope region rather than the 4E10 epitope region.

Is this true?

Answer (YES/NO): YES